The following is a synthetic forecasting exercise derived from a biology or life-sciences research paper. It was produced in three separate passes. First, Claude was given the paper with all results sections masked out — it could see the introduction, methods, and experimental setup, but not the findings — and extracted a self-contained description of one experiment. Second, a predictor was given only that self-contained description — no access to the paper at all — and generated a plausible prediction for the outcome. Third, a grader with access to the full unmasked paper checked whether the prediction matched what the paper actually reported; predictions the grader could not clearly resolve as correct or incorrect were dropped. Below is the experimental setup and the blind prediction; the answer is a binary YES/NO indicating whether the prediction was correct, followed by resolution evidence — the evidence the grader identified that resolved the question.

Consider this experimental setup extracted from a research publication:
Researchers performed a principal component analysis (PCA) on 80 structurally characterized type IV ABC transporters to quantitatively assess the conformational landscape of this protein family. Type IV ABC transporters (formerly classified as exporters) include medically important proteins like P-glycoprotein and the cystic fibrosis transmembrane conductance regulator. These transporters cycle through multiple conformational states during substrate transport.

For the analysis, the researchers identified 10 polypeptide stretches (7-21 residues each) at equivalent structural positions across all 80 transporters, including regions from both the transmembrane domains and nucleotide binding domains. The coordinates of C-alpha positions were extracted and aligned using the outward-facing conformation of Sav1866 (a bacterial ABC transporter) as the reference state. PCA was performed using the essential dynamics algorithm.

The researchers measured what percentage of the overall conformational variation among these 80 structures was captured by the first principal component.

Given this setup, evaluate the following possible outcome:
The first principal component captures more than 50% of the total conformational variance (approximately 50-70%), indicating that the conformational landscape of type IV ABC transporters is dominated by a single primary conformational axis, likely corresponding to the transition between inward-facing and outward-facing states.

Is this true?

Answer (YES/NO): YES